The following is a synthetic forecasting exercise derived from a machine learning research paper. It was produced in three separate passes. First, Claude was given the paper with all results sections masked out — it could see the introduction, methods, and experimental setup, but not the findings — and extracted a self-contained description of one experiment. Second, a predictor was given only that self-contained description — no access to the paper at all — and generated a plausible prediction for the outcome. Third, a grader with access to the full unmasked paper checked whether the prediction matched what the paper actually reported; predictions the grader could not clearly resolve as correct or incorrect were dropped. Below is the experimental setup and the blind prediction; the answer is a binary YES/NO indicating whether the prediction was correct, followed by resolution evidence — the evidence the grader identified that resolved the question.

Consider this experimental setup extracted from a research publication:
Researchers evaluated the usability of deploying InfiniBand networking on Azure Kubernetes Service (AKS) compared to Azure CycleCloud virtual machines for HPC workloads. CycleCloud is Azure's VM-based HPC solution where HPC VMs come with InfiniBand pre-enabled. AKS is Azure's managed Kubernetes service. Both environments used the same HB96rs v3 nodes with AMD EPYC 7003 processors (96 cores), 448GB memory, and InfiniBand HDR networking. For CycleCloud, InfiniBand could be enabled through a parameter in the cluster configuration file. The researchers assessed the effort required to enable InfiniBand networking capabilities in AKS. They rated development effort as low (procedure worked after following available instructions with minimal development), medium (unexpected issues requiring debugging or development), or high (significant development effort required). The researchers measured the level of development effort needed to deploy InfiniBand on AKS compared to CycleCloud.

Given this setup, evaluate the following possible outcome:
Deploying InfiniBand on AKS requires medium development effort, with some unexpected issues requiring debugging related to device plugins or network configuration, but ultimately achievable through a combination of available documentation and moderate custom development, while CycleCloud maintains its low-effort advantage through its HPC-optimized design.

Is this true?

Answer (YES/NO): NO